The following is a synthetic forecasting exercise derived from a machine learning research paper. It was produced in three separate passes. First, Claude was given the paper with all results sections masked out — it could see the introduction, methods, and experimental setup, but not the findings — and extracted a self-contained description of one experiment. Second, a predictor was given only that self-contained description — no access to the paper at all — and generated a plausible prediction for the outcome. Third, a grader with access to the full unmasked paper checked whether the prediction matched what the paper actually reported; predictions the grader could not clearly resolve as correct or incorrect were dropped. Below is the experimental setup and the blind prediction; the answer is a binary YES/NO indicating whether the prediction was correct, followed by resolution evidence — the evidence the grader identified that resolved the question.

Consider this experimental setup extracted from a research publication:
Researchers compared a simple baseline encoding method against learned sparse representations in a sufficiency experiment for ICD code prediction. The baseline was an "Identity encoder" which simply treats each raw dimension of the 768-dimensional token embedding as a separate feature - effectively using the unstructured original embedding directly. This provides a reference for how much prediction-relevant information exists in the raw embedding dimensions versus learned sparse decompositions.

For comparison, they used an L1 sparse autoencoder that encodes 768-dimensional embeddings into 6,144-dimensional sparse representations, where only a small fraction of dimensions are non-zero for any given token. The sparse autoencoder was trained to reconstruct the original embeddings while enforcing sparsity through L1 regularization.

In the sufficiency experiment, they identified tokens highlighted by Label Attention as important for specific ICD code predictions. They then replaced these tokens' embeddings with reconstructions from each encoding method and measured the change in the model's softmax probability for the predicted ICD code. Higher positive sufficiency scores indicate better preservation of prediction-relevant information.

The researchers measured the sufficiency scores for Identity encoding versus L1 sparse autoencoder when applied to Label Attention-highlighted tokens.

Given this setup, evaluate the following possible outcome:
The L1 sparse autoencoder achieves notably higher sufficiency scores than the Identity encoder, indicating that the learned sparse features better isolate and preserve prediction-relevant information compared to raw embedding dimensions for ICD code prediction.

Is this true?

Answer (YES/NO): NO